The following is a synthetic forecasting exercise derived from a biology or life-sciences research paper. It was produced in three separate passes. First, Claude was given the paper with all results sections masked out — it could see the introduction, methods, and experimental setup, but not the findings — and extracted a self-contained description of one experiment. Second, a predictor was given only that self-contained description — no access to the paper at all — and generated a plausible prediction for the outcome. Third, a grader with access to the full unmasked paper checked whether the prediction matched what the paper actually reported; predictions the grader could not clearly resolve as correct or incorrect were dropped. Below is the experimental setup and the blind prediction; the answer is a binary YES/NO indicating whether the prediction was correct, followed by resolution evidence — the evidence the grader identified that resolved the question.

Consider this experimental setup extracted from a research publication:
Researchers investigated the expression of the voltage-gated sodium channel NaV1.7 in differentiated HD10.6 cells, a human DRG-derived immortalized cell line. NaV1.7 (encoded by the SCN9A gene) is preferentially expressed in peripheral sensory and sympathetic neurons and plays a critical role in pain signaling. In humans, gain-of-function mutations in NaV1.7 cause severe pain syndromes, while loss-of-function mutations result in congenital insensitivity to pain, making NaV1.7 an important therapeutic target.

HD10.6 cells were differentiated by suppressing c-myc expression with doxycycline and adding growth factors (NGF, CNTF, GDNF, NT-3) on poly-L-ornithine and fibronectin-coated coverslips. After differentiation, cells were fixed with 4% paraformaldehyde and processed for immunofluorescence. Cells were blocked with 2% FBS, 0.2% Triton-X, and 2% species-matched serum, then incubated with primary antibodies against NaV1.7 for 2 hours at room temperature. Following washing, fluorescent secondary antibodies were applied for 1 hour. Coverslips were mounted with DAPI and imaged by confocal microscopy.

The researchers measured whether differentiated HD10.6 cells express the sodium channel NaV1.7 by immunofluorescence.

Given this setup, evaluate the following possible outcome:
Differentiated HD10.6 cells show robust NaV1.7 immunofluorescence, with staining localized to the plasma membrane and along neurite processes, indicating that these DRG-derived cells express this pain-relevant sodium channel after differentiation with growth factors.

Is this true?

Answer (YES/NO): YES